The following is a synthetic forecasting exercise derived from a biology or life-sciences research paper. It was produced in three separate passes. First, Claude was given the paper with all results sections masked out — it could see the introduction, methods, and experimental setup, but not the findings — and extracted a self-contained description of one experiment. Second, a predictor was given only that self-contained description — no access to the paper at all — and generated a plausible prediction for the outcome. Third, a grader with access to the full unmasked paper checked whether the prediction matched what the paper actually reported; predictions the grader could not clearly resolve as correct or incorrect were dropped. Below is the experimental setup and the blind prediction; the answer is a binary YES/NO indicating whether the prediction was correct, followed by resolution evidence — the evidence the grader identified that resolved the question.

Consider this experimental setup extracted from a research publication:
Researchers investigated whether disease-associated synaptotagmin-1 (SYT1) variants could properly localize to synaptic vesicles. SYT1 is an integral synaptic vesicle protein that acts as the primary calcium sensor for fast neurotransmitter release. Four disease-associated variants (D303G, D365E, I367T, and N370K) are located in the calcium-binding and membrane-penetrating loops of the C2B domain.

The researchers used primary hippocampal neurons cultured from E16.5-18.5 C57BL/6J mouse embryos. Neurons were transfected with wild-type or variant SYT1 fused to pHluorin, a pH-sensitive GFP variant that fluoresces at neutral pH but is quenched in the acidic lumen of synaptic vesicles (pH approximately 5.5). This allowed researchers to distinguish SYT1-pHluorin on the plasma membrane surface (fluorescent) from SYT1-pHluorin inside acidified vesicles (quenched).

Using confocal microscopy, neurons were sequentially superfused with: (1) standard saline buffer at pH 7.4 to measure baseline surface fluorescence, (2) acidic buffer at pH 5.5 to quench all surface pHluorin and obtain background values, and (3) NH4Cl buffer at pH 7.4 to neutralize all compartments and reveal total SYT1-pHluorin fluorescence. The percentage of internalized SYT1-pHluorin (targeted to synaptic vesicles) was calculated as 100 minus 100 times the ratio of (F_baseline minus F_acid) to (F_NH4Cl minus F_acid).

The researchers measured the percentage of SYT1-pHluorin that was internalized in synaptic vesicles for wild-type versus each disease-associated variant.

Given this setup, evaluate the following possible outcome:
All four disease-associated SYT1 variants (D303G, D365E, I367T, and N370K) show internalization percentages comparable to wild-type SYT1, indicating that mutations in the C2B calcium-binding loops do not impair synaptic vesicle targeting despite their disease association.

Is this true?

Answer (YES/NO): YES